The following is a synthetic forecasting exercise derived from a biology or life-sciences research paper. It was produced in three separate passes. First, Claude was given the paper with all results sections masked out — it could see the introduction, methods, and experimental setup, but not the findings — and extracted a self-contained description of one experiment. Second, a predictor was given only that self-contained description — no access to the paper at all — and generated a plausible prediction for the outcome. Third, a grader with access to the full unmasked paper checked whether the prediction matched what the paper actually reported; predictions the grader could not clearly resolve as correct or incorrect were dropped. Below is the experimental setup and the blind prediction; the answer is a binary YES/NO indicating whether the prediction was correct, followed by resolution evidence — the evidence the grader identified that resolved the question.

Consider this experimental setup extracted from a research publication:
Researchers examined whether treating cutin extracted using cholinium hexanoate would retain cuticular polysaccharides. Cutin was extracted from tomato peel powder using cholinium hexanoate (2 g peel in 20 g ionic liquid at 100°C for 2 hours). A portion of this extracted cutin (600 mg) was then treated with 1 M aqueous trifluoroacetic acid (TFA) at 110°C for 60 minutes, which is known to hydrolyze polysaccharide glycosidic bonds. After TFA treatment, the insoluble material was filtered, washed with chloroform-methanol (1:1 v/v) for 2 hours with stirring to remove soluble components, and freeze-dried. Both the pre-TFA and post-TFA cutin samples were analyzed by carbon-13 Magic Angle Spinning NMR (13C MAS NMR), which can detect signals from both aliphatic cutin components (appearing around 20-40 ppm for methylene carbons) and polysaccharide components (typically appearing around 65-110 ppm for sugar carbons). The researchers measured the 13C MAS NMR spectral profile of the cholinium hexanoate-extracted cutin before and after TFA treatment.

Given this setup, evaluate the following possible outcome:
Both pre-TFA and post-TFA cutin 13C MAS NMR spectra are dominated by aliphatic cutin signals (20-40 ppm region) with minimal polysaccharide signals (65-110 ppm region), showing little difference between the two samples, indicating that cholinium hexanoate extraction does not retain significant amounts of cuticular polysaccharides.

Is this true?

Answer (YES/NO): NO